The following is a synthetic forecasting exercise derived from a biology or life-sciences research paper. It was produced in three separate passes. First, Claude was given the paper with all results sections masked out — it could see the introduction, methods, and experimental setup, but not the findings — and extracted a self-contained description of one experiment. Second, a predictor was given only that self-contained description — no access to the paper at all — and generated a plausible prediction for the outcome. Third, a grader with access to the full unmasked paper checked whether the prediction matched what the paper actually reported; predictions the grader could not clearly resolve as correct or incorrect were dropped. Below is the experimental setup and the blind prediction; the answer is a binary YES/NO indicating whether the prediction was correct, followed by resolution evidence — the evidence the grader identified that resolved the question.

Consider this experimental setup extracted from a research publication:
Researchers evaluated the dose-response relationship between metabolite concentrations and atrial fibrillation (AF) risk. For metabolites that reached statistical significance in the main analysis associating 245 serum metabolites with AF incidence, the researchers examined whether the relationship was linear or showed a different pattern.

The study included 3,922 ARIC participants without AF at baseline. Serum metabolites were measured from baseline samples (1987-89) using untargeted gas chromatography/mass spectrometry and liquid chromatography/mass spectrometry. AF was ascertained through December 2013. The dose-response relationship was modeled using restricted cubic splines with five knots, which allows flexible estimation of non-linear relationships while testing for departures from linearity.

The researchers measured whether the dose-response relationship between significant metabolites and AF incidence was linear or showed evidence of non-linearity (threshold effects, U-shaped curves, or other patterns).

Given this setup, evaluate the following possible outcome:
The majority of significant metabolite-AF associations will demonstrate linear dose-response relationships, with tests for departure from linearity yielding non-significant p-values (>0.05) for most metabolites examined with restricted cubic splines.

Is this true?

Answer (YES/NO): YES